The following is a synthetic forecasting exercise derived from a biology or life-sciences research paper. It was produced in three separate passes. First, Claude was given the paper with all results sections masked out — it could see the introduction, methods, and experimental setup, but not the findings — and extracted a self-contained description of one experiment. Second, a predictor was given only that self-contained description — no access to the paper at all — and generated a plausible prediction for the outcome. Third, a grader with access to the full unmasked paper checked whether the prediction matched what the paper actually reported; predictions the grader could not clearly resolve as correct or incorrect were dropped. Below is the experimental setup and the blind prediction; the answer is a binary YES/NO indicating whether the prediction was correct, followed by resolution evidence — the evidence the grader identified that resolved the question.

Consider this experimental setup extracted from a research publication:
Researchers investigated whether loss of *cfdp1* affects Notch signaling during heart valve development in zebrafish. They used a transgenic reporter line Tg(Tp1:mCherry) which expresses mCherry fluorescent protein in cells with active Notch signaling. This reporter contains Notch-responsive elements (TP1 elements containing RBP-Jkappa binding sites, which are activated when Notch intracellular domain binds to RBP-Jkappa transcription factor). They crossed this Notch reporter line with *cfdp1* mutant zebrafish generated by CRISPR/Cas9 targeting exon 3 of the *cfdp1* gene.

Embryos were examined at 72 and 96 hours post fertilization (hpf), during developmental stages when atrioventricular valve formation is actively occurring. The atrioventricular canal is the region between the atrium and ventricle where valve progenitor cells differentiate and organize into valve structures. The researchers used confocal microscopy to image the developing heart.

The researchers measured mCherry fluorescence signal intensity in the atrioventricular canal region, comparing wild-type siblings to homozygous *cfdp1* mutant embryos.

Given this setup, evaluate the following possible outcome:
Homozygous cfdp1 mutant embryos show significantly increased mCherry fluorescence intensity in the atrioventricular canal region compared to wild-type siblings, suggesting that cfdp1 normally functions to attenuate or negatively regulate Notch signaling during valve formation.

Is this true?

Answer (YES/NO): NO